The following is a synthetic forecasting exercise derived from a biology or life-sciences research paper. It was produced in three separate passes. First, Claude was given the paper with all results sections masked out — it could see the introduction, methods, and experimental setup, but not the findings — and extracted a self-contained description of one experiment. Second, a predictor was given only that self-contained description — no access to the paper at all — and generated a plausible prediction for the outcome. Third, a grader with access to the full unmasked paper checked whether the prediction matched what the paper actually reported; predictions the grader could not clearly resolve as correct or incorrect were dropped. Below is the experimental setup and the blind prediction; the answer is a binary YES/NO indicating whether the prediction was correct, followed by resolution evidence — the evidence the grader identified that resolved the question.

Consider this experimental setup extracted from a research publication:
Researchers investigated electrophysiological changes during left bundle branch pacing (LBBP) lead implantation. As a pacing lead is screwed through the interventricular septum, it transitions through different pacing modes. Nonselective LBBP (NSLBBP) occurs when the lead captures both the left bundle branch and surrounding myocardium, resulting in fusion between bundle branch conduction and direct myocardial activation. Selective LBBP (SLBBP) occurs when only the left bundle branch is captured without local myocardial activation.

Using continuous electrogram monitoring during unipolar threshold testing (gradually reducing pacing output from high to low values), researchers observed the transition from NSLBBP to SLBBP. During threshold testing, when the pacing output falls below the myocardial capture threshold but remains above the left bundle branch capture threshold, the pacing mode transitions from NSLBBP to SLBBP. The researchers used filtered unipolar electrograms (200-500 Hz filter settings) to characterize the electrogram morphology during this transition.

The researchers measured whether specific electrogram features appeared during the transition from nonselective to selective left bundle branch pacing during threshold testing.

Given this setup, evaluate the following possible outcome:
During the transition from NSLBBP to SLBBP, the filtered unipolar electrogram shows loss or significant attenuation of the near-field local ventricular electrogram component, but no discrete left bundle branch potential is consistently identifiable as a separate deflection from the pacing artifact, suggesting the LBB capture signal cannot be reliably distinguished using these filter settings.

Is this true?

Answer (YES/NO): NO